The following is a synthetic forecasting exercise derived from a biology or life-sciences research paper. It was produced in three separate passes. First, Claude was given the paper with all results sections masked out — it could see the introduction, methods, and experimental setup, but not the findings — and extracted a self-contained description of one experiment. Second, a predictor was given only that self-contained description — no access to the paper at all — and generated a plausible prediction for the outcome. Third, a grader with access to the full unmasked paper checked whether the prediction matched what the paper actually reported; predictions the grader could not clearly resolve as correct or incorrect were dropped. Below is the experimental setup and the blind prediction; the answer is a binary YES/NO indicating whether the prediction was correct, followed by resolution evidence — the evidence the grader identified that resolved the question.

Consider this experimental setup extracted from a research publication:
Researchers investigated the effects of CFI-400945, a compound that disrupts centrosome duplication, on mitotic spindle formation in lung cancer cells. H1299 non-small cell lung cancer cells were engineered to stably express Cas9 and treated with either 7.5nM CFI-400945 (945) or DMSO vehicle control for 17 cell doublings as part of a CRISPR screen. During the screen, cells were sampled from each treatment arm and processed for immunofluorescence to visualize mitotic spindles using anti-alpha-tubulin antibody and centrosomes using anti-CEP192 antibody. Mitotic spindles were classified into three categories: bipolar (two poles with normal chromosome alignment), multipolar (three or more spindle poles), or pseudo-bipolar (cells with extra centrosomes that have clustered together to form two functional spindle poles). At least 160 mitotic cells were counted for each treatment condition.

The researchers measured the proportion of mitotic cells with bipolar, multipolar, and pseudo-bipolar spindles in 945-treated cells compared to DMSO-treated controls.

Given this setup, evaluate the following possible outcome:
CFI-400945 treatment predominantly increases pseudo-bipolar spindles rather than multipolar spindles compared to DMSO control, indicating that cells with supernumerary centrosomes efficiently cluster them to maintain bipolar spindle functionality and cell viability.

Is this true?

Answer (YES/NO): NO